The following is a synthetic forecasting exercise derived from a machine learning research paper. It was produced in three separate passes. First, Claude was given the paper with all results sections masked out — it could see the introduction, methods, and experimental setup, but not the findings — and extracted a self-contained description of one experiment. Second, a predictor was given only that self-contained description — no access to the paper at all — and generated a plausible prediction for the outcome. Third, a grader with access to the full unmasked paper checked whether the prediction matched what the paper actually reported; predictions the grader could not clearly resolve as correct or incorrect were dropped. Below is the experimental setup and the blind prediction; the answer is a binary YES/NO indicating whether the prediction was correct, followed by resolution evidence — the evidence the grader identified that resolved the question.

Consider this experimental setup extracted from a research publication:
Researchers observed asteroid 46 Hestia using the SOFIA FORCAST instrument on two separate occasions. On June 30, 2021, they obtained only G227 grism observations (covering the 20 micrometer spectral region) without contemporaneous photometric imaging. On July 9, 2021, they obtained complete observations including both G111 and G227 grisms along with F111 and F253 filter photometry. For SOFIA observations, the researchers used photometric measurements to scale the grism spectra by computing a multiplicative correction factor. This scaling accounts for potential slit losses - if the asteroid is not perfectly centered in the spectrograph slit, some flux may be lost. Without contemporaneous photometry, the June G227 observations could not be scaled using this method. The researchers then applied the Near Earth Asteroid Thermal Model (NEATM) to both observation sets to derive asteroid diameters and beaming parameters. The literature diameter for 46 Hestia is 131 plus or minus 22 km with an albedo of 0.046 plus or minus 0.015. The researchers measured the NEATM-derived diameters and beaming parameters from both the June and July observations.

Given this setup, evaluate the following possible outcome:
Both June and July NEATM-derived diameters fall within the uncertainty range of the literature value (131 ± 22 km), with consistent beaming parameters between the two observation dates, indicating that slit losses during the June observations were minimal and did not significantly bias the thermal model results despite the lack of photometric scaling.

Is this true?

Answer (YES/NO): NO